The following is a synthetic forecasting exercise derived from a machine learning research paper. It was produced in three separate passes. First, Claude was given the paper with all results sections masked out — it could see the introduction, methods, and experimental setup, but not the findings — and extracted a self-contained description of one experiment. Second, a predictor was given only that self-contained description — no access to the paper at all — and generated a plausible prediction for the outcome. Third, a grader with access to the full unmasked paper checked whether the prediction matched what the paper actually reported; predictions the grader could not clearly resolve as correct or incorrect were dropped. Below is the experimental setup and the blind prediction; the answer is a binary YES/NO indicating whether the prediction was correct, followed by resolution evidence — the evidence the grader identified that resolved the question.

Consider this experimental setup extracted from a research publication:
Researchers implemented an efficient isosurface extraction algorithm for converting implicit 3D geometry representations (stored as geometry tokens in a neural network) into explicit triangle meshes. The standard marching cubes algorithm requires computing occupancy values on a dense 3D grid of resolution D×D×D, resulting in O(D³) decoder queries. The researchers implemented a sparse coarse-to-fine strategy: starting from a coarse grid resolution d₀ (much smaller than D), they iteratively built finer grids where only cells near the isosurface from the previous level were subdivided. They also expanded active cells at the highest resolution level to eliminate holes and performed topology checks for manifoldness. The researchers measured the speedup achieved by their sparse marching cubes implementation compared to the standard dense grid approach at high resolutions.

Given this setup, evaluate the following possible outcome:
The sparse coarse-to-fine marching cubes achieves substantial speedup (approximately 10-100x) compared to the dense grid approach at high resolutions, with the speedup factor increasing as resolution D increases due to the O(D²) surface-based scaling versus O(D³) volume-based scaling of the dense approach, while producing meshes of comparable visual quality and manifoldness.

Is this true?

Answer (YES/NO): NO